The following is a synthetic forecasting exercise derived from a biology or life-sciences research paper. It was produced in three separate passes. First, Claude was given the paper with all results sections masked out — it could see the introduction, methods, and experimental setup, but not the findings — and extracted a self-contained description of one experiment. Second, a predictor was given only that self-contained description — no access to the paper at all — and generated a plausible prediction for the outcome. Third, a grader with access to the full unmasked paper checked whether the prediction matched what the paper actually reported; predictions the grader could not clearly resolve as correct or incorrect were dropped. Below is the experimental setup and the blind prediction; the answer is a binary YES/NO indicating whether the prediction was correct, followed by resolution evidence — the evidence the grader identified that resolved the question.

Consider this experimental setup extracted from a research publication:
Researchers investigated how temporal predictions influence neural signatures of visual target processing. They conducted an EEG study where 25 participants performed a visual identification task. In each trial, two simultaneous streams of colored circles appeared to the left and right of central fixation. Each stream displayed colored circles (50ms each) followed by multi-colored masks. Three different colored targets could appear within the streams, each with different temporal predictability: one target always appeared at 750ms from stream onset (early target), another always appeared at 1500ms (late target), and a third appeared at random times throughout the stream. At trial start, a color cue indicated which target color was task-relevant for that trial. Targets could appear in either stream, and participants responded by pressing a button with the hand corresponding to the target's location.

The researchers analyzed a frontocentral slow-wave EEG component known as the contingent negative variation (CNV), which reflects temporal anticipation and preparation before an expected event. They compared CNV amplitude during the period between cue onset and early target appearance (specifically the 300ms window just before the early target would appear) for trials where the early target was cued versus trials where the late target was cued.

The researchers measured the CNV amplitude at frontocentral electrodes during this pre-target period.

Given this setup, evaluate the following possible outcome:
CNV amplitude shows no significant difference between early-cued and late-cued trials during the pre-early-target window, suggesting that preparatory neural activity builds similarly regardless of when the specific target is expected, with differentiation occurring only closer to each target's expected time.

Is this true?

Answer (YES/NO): NO